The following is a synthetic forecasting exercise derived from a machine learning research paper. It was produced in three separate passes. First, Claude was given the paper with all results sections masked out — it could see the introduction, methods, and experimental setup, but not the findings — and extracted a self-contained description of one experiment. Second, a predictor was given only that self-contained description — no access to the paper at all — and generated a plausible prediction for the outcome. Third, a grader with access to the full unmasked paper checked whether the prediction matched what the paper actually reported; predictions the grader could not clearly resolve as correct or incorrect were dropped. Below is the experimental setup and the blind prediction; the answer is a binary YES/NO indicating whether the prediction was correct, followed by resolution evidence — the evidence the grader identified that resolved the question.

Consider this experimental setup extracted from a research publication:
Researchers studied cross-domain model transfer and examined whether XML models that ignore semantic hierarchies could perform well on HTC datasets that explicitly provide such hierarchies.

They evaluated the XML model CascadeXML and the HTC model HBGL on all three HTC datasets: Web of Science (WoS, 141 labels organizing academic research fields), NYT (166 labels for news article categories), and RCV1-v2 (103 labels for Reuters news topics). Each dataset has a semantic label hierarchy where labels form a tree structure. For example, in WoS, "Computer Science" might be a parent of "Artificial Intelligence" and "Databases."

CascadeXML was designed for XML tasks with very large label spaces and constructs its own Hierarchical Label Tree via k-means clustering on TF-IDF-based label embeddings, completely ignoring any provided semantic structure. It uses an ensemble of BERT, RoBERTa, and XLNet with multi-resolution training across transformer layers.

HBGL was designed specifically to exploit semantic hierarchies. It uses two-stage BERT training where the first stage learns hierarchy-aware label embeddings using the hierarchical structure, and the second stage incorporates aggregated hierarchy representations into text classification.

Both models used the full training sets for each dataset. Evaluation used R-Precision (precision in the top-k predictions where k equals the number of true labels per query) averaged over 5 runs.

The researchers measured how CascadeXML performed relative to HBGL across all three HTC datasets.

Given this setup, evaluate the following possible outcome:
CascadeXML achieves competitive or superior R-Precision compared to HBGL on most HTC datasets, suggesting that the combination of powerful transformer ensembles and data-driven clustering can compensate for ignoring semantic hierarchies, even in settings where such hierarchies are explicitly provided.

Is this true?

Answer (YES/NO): YES